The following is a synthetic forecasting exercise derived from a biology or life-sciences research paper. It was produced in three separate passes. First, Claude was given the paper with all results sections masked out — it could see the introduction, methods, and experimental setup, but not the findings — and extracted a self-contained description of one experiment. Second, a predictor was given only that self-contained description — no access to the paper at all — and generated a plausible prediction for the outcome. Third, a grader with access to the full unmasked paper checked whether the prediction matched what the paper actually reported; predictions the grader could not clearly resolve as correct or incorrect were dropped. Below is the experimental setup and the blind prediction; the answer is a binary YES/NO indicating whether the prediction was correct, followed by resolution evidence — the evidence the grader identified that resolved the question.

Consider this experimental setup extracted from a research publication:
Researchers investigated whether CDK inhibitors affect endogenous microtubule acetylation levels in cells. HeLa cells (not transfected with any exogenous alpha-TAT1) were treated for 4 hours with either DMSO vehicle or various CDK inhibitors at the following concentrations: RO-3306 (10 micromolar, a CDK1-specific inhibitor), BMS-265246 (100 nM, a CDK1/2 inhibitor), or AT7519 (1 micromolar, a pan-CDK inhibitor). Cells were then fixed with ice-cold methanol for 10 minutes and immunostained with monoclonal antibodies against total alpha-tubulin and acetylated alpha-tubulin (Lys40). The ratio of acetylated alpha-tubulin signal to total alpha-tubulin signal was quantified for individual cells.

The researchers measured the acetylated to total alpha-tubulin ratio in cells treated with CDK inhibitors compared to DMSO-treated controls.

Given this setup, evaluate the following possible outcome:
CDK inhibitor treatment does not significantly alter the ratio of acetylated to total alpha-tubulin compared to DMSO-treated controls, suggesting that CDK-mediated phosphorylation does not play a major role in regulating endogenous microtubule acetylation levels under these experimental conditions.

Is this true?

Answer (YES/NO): NO